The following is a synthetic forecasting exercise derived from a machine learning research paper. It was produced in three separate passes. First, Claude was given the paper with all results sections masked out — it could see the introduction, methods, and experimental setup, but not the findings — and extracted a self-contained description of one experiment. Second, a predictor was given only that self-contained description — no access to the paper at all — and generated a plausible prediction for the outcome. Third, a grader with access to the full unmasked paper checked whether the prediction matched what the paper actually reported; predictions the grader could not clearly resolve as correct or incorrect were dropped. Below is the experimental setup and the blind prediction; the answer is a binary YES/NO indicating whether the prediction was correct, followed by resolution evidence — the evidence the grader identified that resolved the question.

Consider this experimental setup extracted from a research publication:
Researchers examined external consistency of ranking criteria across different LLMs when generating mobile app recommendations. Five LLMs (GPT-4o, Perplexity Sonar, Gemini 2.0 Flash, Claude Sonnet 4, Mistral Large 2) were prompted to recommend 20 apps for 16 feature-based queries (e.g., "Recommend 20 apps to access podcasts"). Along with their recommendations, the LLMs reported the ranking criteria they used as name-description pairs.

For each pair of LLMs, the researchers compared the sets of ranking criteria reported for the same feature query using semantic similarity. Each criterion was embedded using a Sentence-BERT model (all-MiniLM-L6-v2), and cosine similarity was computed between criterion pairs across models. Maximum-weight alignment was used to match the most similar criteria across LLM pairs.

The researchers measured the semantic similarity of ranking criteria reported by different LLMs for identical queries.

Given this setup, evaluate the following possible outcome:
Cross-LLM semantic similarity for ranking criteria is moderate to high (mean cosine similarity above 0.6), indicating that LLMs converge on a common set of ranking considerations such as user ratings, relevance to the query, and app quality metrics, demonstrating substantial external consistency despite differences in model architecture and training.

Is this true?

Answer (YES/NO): NO